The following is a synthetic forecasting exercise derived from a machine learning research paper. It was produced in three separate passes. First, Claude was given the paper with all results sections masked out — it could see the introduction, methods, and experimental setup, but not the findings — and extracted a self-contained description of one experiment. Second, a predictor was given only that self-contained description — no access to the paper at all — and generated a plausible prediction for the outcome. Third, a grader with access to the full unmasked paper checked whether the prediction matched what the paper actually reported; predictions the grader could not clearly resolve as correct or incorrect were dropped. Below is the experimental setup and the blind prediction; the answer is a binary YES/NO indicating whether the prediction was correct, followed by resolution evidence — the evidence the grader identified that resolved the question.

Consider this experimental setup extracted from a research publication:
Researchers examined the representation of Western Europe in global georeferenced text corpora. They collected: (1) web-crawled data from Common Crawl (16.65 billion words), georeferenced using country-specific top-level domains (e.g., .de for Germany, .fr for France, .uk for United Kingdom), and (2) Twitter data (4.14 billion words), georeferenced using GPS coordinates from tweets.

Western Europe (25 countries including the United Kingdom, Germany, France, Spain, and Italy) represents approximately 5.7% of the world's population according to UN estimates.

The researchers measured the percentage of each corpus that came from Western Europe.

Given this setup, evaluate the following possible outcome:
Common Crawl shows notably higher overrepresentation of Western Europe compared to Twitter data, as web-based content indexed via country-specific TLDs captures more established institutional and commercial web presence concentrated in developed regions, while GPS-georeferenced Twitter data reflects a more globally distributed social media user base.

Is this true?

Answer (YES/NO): NO